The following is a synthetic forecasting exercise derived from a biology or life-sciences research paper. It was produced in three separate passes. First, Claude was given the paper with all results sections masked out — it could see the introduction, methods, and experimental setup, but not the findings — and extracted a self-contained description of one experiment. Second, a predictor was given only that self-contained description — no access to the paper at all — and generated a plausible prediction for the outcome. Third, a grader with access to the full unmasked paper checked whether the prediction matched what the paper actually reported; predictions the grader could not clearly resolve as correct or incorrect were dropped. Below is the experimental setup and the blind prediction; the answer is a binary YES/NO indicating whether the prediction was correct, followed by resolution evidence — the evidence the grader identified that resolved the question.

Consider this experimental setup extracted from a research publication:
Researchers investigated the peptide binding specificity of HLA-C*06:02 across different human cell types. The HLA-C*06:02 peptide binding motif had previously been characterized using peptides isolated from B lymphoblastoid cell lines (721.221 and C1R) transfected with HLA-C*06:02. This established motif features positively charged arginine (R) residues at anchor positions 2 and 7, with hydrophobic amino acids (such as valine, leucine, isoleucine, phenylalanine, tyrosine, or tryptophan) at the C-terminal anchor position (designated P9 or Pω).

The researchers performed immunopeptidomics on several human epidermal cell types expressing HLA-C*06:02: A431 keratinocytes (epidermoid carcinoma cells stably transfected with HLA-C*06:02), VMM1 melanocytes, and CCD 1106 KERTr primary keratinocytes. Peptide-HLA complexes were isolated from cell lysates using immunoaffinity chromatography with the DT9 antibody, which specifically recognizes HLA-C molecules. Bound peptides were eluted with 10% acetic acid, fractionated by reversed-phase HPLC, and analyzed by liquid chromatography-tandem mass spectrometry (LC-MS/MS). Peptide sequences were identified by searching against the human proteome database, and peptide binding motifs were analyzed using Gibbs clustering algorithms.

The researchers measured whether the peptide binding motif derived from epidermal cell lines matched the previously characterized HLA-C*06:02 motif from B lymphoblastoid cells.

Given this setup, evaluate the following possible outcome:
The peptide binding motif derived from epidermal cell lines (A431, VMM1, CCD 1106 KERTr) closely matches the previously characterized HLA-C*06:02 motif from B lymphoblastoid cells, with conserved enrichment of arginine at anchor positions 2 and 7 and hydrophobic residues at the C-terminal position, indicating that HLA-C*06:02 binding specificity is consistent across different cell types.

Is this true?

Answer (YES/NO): YES